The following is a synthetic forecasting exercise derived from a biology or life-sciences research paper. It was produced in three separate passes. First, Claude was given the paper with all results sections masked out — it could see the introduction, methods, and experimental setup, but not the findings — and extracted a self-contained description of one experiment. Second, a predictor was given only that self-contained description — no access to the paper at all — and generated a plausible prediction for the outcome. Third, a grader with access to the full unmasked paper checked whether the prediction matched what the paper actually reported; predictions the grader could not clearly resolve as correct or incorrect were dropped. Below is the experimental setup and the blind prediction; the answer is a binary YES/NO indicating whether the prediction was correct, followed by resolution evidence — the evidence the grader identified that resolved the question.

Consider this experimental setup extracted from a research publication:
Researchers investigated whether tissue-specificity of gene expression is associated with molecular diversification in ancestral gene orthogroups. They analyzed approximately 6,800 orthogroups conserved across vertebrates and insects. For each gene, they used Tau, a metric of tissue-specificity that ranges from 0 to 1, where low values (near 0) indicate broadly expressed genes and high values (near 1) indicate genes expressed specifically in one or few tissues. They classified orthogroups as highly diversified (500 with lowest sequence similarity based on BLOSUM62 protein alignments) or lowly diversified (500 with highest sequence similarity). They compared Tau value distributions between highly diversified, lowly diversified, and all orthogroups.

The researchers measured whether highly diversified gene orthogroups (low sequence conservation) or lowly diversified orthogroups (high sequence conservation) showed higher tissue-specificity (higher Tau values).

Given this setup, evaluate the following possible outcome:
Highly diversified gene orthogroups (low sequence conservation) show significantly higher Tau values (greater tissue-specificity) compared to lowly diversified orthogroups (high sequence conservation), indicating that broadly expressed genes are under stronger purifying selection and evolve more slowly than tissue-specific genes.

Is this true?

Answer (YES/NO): YES